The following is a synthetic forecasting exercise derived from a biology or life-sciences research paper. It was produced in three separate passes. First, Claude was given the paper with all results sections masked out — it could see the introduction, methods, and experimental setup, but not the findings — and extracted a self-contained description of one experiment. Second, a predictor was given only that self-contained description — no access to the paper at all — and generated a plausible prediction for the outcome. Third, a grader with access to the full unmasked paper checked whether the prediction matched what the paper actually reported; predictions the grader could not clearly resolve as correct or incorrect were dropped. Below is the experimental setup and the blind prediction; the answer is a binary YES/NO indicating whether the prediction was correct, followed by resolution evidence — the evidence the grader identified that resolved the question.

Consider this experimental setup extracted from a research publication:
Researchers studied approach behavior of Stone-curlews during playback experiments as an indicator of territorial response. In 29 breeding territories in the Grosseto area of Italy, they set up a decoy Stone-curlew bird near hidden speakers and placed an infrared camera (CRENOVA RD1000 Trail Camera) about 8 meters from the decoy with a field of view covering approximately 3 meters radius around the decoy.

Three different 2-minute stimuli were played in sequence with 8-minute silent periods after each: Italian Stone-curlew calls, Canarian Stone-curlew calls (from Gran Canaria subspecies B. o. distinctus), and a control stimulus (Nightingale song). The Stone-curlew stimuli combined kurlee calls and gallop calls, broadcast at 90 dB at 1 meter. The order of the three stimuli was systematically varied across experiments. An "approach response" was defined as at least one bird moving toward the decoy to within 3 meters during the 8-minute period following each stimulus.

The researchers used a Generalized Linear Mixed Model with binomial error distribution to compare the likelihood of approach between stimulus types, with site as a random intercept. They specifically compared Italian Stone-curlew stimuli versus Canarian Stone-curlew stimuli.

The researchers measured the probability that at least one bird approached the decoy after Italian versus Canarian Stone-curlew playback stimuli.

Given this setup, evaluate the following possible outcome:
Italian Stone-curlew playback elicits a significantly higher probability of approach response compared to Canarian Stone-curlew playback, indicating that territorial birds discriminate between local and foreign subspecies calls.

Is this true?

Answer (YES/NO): NO